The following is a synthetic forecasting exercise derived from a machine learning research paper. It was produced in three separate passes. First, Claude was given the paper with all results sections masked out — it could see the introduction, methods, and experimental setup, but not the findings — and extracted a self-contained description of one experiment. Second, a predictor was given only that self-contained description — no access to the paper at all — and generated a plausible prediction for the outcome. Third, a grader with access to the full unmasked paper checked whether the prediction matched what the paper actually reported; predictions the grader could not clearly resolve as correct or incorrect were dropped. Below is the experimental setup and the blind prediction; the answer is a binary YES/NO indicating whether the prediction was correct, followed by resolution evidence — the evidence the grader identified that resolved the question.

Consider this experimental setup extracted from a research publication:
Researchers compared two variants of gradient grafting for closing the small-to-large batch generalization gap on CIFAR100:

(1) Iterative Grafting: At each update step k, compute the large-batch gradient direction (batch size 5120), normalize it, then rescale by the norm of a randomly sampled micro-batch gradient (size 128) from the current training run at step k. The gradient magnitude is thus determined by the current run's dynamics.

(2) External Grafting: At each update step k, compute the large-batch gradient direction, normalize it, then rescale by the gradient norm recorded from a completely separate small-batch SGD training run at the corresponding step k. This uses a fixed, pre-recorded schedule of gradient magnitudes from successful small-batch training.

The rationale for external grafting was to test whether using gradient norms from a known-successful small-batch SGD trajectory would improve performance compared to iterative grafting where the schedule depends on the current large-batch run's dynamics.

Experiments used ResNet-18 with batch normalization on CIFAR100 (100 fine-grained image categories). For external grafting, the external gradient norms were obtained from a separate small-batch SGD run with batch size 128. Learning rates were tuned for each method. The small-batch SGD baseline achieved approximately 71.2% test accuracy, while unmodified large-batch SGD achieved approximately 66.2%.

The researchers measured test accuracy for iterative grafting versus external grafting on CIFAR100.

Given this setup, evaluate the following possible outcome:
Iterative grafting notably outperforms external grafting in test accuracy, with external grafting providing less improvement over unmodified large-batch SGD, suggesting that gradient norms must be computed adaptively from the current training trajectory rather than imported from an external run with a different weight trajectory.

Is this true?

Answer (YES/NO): NO